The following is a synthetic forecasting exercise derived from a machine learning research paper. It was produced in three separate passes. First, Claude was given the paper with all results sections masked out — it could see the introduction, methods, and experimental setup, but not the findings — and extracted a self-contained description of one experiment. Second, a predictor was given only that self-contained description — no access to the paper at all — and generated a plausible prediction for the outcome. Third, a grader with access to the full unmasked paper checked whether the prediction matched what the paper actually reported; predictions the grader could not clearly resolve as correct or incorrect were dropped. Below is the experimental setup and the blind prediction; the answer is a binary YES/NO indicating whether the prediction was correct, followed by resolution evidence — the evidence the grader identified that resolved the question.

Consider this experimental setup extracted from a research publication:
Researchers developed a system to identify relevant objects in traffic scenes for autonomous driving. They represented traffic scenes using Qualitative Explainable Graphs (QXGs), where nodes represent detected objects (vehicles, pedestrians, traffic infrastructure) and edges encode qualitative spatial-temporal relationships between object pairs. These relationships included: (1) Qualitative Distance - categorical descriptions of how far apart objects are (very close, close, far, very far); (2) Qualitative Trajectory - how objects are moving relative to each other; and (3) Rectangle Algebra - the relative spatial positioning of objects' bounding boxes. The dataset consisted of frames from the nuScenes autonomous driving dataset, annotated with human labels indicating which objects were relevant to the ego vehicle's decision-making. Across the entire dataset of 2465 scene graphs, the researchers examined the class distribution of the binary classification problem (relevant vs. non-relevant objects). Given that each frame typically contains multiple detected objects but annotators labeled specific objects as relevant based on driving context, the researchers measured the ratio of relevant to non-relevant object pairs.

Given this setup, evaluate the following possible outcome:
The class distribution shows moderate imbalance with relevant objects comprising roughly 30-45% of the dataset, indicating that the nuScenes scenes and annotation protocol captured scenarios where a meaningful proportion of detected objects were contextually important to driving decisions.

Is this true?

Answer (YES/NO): NO